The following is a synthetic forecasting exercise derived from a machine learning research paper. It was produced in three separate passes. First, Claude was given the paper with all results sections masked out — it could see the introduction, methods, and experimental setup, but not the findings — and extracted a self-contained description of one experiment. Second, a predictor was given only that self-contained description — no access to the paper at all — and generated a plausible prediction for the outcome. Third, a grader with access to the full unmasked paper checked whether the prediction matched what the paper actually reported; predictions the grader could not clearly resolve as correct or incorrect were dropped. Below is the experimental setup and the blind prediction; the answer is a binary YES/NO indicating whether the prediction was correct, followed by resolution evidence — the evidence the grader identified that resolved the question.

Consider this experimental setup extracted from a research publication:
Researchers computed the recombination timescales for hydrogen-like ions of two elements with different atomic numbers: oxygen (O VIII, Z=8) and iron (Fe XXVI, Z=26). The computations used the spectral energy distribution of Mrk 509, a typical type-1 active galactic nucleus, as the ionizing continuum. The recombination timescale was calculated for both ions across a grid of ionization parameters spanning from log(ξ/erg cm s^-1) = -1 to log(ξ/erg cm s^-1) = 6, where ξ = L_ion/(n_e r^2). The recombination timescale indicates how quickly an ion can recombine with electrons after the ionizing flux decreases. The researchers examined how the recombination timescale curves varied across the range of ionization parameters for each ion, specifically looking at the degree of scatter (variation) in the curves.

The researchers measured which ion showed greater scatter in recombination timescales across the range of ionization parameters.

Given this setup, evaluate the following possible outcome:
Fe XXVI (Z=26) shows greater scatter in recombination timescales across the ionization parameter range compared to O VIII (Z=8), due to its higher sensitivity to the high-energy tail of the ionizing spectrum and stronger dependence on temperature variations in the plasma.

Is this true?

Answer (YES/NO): NO